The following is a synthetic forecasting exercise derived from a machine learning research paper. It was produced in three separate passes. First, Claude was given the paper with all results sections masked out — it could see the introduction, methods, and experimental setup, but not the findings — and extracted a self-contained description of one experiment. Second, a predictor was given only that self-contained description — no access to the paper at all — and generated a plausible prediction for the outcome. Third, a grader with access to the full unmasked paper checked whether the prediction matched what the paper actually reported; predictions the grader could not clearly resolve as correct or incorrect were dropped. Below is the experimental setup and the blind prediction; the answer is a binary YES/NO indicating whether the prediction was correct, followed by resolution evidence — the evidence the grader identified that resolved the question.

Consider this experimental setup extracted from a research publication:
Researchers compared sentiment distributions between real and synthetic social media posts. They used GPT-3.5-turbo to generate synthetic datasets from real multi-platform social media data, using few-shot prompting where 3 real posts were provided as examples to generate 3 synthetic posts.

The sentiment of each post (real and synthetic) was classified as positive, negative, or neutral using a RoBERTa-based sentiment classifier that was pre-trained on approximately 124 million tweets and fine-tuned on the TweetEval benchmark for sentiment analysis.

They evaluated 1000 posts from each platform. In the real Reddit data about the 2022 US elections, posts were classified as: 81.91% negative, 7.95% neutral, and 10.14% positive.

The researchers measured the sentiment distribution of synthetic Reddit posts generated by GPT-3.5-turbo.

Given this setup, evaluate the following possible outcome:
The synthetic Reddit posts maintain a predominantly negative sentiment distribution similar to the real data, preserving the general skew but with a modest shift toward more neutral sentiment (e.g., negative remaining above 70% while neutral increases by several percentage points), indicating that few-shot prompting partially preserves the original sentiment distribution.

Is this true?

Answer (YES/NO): NO